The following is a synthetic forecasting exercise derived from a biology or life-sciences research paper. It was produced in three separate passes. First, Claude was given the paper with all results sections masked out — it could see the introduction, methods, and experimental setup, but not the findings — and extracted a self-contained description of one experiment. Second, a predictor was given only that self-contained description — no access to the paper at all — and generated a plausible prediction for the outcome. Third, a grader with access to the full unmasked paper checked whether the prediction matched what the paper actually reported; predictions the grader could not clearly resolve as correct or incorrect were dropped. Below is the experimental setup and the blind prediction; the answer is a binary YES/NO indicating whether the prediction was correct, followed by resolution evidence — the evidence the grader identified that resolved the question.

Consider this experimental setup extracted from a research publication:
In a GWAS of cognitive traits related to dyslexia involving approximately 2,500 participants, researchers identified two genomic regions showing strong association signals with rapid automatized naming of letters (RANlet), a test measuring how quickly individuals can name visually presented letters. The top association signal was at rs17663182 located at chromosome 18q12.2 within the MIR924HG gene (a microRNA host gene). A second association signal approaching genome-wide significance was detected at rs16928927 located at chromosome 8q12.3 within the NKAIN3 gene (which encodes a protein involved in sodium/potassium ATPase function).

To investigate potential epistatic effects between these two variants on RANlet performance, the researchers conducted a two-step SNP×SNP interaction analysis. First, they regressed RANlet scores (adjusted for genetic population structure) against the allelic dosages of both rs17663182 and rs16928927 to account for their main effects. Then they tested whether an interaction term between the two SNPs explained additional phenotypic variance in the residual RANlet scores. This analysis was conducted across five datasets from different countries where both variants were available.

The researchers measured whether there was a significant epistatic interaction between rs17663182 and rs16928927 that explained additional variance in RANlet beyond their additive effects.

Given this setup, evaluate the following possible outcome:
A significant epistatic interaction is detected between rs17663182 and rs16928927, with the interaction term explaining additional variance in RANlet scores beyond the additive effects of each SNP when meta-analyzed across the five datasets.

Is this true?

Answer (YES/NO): NO